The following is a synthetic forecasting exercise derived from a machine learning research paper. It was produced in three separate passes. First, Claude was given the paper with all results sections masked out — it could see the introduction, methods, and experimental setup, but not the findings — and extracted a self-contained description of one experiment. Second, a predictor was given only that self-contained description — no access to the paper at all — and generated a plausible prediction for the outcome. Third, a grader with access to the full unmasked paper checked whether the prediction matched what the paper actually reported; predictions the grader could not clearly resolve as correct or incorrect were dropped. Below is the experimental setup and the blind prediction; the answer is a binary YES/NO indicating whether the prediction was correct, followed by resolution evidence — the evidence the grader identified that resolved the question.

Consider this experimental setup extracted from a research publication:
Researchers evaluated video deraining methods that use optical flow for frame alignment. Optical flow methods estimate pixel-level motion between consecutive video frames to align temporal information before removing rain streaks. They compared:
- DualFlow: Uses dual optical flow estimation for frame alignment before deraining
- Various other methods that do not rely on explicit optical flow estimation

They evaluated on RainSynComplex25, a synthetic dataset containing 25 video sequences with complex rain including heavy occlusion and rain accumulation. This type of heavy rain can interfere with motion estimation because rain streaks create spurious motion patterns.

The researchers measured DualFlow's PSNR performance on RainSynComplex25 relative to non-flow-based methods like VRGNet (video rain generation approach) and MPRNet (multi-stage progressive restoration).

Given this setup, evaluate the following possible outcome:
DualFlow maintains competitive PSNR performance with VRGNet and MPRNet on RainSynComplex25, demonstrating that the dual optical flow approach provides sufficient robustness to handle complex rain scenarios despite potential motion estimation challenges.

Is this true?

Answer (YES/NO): NO